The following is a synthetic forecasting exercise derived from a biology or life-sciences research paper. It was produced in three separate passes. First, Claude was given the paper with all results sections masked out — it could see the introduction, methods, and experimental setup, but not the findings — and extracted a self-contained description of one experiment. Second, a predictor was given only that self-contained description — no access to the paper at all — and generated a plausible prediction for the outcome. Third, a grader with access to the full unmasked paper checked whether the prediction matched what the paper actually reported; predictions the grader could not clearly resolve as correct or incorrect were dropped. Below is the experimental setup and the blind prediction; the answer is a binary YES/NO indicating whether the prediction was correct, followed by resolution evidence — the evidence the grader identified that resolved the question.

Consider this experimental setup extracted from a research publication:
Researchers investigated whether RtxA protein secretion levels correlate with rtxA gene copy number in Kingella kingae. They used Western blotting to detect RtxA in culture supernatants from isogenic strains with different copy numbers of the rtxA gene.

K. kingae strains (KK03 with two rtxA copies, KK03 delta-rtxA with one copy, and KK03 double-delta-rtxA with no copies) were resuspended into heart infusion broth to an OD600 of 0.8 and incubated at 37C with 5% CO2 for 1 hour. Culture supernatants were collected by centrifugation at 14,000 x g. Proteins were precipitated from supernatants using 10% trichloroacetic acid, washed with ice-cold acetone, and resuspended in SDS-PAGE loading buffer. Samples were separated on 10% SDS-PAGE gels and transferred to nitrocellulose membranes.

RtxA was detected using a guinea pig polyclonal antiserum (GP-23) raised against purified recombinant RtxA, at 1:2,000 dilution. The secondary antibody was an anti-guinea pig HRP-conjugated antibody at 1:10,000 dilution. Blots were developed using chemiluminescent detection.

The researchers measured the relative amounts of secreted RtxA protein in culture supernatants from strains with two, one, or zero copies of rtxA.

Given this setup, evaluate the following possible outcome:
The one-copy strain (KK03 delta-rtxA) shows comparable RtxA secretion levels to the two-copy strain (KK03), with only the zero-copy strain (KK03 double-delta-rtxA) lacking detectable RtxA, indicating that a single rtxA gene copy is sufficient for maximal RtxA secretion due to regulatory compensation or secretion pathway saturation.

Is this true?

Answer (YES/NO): NO